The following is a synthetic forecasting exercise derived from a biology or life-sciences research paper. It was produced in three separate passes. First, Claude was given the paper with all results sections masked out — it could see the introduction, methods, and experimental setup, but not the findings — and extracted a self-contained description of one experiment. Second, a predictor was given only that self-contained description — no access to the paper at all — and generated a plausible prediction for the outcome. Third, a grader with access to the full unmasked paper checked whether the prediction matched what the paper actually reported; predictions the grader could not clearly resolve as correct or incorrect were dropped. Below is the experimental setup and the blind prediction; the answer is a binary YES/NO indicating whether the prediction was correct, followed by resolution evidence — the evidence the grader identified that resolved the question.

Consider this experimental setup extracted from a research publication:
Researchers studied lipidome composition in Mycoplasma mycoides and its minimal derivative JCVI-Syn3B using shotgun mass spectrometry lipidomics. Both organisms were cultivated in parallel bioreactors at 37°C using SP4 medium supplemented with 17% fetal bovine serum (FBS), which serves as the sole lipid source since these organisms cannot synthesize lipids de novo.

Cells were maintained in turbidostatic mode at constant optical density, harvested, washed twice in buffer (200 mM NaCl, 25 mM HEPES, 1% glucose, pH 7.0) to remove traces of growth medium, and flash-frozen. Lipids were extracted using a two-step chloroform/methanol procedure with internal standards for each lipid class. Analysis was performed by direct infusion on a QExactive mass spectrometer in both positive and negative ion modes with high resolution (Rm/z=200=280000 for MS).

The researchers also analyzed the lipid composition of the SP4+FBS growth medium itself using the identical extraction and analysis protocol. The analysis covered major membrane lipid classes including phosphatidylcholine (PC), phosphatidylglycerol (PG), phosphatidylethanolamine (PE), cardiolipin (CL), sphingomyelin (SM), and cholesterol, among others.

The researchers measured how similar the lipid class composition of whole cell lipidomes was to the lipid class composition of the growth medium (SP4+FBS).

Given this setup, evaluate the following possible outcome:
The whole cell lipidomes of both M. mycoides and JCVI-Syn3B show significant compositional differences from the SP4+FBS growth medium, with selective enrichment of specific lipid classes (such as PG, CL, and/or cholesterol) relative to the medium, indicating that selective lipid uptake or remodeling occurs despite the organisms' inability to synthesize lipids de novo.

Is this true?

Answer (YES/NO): YES